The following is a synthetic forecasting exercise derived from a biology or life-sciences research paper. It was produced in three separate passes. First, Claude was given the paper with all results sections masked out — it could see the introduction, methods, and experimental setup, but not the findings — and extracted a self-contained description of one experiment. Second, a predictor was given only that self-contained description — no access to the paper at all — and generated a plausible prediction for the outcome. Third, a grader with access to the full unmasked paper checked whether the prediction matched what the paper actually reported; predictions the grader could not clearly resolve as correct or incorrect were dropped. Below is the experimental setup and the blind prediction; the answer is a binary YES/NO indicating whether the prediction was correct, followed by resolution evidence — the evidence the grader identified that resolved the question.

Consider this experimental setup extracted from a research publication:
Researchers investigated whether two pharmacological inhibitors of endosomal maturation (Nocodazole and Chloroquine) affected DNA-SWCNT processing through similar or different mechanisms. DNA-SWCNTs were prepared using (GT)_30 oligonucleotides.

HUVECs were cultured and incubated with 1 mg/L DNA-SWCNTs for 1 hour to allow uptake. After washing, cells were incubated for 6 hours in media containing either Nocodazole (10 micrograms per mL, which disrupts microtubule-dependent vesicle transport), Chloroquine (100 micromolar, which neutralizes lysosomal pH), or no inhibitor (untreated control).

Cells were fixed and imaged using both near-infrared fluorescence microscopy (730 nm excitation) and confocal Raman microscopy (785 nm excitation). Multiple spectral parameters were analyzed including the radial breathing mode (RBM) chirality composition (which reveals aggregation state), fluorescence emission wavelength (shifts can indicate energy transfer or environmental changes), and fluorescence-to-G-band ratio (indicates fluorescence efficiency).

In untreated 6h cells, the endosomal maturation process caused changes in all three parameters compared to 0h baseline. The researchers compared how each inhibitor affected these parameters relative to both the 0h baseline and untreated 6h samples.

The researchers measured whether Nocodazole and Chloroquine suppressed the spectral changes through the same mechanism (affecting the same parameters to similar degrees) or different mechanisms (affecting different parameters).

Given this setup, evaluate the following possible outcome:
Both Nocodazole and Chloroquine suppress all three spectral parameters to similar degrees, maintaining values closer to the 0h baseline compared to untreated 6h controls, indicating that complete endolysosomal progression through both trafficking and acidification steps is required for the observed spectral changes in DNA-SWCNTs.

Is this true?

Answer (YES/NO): NO